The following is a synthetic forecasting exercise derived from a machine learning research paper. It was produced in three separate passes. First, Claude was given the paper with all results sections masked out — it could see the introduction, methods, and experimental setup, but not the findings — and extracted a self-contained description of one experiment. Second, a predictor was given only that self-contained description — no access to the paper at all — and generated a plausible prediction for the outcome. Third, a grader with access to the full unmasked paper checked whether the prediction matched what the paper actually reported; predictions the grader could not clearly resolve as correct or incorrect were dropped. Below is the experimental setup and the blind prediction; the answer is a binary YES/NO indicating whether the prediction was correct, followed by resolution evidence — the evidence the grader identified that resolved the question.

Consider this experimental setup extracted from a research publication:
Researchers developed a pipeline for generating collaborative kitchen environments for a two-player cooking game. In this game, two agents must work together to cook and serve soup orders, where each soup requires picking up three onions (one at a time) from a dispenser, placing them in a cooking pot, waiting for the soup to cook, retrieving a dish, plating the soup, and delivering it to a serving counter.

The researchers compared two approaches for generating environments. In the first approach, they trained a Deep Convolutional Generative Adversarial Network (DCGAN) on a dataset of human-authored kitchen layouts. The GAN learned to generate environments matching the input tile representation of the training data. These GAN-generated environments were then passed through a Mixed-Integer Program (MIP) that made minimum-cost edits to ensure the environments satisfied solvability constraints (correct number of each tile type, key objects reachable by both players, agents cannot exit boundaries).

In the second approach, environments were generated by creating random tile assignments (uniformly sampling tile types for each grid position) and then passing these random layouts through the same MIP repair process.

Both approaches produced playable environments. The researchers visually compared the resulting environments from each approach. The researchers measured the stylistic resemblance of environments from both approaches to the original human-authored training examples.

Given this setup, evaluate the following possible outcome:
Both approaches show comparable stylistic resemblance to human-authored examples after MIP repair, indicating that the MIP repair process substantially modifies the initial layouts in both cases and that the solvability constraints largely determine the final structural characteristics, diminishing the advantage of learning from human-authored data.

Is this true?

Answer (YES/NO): NO